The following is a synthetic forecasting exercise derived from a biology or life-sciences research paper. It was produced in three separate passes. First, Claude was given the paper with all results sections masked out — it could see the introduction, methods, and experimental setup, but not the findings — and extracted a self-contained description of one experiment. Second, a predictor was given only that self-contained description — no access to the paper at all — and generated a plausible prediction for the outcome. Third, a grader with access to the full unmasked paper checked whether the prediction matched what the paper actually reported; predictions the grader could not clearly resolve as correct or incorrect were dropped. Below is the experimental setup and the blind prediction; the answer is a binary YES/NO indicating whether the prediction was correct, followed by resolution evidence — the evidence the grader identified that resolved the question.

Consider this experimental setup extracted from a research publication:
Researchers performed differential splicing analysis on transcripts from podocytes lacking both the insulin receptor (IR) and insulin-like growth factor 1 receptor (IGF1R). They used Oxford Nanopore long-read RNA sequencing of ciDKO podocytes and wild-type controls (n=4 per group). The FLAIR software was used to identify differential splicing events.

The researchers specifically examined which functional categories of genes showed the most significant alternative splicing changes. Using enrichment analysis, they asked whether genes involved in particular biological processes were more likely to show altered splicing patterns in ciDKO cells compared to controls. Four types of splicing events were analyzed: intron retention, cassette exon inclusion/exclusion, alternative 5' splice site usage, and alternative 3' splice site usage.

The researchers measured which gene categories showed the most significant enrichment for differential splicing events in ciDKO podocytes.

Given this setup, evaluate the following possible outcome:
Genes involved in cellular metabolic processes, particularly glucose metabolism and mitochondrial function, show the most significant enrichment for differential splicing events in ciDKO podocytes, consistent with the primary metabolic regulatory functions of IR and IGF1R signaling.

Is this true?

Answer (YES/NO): NO